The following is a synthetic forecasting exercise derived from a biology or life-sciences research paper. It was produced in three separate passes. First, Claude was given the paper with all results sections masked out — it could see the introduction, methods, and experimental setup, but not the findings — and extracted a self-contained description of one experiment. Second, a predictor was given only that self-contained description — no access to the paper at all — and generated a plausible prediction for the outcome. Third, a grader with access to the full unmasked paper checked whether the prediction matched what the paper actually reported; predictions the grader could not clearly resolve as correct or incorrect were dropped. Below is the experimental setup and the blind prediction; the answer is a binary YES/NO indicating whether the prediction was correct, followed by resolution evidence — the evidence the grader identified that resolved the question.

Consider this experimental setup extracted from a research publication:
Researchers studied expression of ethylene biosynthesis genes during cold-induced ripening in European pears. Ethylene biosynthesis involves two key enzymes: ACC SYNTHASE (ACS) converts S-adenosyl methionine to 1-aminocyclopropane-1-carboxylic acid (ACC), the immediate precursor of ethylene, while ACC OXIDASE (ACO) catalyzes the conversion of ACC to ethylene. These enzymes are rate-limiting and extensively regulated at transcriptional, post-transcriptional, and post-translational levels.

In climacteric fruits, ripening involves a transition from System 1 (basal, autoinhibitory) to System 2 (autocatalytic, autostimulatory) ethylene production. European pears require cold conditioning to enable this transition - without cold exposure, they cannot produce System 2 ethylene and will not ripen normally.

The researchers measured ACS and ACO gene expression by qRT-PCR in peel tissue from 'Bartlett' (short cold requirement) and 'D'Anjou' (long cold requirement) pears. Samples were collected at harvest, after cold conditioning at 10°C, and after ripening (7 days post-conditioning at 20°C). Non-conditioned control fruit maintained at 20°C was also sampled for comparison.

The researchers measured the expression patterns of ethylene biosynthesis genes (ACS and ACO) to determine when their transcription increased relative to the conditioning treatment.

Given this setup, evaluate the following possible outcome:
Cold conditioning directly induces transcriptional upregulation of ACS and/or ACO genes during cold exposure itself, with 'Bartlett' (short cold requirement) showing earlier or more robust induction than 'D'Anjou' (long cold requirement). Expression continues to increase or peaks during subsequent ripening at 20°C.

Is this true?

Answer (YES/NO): NO